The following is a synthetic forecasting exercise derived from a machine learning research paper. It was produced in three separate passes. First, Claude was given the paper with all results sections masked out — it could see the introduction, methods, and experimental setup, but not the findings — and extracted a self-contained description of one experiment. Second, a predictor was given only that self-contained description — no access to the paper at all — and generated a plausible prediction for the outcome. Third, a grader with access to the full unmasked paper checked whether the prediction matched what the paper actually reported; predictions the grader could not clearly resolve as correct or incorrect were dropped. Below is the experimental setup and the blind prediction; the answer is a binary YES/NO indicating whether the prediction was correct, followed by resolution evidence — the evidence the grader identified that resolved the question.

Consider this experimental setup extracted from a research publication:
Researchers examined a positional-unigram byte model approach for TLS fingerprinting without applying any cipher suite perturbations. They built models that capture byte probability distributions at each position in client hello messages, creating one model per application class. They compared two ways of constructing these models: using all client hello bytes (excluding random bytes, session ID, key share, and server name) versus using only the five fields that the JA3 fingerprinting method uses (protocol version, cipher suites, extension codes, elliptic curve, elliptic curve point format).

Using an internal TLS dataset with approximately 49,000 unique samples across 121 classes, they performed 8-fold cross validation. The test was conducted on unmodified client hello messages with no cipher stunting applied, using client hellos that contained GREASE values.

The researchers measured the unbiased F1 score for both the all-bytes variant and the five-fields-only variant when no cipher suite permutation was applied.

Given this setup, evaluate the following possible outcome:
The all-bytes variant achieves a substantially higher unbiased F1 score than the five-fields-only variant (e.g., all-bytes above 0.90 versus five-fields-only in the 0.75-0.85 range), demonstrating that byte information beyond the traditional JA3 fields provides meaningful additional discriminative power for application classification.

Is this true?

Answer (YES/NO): NO